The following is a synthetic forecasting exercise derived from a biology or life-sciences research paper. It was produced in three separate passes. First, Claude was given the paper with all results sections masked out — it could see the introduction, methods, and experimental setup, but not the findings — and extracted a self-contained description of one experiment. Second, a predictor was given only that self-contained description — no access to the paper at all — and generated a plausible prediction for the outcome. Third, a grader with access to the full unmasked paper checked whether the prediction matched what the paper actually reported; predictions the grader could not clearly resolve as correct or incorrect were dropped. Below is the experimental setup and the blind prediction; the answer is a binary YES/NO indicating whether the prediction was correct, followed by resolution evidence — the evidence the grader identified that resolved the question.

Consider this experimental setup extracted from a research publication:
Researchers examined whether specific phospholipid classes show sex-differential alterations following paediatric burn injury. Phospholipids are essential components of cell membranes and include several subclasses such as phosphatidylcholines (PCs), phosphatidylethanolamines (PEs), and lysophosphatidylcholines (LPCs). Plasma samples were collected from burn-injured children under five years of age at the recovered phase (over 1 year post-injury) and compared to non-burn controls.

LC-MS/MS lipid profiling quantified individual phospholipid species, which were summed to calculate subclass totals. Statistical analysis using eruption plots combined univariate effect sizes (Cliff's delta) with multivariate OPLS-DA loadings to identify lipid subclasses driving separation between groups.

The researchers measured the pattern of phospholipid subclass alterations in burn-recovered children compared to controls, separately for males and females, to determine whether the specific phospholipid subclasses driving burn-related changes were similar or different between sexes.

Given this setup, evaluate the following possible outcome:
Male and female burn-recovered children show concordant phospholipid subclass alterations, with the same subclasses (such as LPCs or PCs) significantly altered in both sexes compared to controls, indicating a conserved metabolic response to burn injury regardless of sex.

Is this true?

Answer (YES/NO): NO